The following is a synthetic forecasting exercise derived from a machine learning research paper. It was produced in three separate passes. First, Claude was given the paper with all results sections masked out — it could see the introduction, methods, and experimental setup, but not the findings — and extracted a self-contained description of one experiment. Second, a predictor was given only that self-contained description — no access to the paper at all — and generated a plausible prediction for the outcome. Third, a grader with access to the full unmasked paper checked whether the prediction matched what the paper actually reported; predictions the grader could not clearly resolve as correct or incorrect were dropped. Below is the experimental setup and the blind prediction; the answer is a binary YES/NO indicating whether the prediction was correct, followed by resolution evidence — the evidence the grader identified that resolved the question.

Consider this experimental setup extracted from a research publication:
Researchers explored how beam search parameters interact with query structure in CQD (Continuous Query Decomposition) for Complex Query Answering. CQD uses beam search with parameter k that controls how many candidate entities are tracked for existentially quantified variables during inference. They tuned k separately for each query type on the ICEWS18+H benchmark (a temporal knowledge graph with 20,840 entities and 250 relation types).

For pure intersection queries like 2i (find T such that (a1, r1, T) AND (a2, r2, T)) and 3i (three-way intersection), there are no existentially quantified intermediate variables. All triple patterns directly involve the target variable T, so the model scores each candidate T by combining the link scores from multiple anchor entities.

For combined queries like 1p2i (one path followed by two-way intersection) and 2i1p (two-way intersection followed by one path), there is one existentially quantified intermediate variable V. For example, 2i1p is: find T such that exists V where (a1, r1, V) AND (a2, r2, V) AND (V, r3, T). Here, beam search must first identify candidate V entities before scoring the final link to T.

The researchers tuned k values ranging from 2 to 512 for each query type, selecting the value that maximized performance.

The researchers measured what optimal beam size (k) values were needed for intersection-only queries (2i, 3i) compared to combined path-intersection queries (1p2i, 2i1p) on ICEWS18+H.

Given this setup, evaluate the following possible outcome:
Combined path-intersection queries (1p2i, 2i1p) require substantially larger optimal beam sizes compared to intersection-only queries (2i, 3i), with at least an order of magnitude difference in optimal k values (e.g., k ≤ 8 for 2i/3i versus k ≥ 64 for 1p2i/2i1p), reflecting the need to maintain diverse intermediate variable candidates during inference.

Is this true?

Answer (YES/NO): YES